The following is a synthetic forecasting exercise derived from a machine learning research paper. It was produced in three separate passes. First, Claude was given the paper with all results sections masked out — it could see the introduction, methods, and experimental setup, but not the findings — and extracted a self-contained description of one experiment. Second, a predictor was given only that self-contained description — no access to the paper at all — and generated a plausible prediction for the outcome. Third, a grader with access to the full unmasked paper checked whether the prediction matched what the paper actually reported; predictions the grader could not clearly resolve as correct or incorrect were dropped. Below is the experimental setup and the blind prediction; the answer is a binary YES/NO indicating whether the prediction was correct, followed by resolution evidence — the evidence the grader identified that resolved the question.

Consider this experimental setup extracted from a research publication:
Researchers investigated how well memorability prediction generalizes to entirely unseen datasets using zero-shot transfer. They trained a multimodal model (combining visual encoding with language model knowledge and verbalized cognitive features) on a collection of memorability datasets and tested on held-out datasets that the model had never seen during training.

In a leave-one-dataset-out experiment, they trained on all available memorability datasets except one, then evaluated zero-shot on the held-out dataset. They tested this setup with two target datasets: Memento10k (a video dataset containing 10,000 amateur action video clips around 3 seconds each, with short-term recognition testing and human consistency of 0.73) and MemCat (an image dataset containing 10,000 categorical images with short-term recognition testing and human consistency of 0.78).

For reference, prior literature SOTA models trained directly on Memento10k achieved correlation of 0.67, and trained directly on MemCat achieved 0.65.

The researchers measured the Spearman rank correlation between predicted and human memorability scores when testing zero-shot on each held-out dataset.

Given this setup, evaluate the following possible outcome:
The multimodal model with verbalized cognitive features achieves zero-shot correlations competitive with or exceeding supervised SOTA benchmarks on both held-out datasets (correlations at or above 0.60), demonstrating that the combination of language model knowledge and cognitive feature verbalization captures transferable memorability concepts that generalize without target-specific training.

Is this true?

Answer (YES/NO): NO